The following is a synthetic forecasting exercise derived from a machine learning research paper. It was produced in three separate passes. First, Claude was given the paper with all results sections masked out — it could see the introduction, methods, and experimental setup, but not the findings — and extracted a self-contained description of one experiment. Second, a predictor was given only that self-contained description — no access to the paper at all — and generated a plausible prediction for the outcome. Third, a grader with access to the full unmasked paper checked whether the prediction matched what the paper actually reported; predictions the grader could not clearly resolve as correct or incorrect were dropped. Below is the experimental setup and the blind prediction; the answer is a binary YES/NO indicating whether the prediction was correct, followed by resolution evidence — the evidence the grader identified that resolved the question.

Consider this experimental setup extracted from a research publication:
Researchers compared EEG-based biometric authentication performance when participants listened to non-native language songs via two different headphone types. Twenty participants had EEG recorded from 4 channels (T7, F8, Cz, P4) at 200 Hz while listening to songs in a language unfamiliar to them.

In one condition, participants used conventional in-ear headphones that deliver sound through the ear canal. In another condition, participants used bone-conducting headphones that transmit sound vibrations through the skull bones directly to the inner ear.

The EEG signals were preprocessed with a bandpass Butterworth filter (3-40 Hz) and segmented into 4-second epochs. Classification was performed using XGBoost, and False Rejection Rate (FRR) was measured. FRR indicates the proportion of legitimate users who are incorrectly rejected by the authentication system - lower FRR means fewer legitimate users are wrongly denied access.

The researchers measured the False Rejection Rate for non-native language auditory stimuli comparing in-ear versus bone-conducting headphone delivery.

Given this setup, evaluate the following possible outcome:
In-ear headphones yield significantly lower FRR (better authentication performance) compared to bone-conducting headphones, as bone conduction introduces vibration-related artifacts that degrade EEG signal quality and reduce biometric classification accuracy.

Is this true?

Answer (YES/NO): YES